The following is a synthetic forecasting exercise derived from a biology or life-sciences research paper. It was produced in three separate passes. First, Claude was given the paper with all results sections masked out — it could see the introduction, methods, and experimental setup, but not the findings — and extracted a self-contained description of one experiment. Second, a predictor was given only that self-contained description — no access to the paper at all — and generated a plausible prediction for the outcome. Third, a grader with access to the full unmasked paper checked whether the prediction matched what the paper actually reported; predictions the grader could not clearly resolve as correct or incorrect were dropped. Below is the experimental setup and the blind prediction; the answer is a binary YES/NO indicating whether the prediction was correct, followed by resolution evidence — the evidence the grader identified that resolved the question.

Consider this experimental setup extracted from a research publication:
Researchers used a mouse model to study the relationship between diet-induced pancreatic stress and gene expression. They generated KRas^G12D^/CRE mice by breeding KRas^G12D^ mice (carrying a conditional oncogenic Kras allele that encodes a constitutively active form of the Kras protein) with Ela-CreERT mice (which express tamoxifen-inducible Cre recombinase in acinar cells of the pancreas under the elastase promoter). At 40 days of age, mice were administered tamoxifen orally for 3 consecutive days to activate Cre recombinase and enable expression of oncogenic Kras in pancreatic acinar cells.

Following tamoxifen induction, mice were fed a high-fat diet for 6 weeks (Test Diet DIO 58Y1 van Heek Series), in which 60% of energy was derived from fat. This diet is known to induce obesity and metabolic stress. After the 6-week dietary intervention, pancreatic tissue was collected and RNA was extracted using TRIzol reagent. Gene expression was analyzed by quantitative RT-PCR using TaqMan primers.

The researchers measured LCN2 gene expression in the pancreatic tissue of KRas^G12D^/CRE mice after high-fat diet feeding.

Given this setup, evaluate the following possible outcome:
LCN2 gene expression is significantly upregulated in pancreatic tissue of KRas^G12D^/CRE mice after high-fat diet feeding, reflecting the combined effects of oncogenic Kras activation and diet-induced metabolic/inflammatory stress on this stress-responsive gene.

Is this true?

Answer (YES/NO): YES